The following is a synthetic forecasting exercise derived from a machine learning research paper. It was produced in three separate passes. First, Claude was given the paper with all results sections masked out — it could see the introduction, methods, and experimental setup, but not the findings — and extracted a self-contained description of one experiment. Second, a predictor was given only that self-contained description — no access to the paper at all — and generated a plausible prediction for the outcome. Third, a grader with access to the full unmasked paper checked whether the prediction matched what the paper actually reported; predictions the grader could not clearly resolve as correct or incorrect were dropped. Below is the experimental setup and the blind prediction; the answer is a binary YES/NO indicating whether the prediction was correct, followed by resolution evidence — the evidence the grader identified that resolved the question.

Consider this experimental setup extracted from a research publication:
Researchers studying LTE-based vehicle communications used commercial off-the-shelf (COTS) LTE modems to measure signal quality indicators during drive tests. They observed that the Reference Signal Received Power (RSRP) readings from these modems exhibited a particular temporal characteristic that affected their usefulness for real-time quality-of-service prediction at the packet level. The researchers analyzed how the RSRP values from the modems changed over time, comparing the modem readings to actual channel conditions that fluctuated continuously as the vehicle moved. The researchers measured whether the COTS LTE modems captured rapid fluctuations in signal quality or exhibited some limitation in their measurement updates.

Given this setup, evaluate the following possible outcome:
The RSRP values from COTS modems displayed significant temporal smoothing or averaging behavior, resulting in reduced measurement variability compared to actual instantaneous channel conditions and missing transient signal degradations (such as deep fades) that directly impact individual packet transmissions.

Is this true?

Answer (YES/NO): NO